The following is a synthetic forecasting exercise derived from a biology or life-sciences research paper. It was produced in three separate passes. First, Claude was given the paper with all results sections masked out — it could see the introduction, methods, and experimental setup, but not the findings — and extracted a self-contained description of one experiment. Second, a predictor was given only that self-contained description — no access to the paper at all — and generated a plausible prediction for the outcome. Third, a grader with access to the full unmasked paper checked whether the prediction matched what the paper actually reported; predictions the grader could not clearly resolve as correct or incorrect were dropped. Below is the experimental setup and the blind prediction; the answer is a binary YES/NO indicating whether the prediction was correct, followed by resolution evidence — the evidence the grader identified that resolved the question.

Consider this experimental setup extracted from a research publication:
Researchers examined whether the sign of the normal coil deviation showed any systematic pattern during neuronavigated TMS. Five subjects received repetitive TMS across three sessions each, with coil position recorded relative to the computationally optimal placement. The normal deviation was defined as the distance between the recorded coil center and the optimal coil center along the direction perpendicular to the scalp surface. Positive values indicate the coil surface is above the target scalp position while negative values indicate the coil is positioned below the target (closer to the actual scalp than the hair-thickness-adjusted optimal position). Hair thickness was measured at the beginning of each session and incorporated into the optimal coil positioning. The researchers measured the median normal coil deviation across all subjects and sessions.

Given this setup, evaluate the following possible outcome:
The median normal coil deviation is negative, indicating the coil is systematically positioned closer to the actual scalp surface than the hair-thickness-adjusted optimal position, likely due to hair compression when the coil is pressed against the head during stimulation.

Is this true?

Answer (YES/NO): YES